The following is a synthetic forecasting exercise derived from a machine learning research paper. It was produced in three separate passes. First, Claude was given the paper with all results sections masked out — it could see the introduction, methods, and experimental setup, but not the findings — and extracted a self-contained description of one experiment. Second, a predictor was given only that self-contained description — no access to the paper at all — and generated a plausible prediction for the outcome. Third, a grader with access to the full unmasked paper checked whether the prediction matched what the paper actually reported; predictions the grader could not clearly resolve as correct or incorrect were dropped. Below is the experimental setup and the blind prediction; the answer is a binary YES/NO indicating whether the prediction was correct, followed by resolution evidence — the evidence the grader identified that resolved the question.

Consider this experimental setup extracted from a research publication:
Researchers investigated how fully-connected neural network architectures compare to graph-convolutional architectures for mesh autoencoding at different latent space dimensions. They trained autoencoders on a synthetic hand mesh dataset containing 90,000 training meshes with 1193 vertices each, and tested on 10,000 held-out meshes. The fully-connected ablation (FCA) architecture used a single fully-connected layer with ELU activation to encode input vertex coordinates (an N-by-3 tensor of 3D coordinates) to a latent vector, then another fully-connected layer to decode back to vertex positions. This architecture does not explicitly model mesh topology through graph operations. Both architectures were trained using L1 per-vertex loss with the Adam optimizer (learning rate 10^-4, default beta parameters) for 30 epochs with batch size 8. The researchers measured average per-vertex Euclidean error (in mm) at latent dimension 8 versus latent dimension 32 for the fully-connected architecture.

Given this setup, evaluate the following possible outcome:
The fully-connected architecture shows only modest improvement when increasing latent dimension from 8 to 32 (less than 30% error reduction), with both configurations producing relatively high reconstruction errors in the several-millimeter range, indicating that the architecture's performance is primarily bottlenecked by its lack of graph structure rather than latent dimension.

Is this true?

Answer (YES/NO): NO